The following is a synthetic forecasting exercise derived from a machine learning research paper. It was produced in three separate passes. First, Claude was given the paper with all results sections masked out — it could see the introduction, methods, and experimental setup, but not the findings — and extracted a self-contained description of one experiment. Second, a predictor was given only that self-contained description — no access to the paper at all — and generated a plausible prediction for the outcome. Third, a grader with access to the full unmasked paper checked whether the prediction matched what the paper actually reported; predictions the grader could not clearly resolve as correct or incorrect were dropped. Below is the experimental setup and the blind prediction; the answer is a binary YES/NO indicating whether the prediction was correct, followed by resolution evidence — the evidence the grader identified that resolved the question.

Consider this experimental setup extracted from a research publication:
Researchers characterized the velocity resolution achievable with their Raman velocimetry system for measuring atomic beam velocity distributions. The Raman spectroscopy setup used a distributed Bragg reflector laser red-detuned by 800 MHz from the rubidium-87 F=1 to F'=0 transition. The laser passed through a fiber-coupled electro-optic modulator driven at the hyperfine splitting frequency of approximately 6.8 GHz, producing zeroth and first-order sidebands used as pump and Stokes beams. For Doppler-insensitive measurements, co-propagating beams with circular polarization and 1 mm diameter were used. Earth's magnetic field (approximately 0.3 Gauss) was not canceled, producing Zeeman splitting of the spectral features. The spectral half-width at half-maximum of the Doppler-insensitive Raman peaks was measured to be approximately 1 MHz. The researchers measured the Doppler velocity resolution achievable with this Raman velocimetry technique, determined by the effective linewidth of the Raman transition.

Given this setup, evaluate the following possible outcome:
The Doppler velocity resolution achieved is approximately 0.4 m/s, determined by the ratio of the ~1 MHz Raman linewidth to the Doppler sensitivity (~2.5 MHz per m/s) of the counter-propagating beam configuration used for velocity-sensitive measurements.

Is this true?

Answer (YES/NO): YES